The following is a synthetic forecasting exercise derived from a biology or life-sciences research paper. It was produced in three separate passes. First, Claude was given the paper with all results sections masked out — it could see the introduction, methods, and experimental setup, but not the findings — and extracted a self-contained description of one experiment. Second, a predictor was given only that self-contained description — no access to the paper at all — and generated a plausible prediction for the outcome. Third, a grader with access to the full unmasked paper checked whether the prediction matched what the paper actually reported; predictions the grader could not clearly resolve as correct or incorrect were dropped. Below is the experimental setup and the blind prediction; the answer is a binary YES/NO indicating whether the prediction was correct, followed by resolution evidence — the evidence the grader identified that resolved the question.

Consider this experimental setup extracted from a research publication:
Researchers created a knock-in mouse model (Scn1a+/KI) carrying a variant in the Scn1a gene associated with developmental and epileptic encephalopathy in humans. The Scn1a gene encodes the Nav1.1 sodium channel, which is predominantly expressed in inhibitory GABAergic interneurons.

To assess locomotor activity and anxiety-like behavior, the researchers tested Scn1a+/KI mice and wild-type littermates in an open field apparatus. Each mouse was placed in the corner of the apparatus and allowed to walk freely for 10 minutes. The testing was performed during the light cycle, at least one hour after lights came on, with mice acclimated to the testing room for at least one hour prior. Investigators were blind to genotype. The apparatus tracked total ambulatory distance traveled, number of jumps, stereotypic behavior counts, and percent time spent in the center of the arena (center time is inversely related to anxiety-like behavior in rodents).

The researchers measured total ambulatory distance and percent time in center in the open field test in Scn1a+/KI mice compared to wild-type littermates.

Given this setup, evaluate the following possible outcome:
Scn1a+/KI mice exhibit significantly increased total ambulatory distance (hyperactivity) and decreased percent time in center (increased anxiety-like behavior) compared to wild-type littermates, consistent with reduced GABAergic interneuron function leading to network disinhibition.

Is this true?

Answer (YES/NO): NO